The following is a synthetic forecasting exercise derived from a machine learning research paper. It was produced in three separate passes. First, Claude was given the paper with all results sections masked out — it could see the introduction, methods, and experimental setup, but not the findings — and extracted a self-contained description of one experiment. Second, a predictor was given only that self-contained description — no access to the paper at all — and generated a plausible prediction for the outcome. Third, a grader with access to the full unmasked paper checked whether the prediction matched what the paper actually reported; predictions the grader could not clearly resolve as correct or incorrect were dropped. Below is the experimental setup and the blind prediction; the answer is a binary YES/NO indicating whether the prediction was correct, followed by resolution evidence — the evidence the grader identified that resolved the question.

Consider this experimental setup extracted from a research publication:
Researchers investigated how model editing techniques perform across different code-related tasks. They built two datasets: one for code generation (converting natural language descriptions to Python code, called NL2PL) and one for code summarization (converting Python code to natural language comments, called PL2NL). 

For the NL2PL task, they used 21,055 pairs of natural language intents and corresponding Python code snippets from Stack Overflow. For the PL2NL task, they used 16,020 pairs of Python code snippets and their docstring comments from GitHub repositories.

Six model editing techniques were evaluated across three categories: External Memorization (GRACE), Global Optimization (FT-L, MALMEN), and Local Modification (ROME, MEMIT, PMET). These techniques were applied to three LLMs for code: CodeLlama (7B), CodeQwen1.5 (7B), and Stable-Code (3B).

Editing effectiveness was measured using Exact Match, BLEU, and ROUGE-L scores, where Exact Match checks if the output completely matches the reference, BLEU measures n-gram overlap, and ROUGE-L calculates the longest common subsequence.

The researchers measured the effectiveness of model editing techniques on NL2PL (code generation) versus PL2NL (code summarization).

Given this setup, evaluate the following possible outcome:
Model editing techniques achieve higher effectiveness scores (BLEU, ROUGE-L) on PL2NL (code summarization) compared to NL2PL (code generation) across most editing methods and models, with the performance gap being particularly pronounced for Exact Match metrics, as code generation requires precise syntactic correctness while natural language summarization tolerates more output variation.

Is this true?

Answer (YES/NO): YES